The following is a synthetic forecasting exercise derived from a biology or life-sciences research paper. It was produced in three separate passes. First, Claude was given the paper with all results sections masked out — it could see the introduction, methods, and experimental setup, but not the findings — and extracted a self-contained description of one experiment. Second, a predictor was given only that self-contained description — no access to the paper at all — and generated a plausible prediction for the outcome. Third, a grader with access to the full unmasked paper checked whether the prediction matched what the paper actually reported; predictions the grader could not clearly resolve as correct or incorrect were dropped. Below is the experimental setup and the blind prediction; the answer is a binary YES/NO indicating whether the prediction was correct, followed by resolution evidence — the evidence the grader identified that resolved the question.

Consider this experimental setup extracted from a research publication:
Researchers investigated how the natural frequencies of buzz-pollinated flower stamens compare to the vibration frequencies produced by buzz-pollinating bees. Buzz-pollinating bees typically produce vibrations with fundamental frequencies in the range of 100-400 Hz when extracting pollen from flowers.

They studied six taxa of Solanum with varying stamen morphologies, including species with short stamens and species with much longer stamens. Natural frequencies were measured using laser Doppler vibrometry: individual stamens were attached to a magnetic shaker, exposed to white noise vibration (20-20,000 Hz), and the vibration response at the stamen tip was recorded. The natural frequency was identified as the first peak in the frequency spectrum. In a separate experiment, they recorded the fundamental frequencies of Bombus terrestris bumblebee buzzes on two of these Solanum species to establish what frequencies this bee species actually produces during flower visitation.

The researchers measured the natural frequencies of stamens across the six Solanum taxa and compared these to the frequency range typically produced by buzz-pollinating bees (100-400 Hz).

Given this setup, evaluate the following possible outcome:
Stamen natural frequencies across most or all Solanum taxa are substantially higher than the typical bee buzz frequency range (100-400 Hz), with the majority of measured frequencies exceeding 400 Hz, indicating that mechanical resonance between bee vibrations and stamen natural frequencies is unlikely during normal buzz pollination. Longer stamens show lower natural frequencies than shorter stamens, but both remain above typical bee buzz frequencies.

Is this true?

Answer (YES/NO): NO